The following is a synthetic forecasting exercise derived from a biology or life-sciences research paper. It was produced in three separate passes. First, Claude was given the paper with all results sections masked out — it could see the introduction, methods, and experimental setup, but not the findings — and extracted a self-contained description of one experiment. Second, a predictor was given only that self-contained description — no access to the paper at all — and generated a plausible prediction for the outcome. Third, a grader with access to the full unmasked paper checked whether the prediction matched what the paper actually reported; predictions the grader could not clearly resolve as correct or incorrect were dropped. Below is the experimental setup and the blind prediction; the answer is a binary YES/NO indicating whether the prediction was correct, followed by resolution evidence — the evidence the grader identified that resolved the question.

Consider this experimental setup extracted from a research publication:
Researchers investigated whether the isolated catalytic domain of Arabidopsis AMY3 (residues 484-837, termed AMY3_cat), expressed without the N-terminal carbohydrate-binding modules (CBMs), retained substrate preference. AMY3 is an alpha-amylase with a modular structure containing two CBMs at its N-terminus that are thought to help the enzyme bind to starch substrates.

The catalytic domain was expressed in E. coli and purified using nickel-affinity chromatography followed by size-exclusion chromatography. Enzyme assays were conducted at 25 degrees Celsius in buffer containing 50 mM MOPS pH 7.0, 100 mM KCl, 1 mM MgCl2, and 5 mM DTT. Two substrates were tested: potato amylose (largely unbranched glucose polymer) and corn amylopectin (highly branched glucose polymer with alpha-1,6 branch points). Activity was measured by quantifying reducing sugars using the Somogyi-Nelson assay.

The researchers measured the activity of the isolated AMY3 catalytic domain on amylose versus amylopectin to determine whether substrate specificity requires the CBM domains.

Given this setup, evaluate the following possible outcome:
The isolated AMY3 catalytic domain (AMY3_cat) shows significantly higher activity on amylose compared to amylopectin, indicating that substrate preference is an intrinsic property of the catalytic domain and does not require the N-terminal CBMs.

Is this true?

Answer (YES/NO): YES